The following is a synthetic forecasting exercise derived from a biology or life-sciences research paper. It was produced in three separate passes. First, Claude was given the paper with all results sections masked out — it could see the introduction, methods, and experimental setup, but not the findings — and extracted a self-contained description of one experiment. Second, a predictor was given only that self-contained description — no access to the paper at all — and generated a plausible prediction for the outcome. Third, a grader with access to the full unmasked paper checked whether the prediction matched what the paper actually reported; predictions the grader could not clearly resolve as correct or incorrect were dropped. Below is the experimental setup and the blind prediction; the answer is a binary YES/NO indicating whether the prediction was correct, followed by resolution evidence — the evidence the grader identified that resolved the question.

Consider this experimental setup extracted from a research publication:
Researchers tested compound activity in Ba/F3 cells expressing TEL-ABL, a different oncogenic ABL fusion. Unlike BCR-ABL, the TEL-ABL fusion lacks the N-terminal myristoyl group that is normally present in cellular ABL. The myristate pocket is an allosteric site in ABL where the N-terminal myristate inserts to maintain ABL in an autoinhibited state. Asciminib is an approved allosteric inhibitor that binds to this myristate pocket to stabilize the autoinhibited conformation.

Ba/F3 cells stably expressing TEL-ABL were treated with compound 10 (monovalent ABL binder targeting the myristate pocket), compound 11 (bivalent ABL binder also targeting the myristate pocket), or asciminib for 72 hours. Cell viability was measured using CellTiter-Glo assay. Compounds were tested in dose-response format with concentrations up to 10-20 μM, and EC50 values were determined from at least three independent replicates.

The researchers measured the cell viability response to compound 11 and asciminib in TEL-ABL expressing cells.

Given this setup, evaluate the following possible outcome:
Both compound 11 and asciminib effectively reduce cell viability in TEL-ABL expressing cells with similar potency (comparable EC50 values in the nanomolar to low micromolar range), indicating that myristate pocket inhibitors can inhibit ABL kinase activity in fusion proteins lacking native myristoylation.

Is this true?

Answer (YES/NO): NO